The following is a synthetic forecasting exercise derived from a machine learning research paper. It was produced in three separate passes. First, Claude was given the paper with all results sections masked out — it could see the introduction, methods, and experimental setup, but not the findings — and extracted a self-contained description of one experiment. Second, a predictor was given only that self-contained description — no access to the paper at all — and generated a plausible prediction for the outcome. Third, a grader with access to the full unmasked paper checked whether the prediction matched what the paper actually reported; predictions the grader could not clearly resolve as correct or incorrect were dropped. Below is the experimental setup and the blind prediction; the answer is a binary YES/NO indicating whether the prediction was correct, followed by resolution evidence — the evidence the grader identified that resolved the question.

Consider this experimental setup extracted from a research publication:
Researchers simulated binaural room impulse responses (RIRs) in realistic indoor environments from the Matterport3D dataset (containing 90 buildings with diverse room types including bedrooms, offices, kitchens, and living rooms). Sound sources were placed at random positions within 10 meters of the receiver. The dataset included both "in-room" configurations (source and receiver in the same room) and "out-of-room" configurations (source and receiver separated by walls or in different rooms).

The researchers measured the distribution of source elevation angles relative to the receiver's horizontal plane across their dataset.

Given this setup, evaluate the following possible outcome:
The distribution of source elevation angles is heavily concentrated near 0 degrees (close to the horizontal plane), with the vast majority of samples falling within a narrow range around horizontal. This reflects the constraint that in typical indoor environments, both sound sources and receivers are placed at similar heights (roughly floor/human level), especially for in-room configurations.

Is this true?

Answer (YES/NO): NO